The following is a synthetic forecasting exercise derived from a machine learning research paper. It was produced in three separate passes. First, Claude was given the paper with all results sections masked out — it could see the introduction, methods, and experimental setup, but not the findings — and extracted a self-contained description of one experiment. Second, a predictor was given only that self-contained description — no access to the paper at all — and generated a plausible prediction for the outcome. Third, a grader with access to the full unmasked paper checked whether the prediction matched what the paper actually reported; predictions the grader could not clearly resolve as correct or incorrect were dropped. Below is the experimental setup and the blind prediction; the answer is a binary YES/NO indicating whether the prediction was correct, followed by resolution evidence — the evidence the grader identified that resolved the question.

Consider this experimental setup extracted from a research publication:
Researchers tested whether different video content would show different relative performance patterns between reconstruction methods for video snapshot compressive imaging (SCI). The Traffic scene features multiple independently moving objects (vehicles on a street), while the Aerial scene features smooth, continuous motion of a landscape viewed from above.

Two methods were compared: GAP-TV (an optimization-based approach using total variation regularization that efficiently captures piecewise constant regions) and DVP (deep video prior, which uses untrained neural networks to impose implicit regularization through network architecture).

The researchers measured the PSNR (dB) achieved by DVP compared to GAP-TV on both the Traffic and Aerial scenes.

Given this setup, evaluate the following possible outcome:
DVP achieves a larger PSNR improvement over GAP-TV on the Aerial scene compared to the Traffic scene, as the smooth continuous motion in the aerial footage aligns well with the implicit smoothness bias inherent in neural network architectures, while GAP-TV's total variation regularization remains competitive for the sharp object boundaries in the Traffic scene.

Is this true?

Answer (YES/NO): NO